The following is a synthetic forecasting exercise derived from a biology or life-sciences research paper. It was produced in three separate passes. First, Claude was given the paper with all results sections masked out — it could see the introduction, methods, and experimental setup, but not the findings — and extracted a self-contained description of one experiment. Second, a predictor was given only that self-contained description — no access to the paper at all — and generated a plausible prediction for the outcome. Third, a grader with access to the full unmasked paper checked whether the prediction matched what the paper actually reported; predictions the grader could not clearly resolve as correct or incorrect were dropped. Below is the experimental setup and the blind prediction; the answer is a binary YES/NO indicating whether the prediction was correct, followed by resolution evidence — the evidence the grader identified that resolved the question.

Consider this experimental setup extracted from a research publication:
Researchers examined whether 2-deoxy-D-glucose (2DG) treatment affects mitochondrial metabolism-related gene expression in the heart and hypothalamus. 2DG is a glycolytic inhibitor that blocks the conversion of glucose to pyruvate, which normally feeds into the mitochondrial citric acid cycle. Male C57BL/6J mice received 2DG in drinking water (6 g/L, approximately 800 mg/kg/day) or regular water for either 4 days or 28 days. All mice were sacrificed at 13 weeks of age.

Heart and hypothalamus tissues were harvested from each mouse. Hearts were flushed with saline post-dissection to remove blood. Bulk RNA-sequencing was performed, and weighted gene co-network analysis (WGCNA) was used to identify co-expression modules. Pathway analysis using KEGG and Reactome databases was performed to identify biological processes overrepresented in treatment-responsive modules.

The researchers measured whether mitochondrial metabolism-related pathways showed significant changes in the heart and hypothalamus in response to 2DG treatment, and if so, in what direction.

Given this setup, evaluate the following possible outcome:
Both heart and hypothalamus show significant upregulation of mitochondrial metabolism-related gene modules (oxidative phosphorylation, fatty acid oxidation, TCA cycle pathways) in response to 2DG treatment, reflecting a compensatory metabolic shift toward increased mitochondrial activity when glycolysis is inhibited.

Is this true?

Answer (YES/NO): NO